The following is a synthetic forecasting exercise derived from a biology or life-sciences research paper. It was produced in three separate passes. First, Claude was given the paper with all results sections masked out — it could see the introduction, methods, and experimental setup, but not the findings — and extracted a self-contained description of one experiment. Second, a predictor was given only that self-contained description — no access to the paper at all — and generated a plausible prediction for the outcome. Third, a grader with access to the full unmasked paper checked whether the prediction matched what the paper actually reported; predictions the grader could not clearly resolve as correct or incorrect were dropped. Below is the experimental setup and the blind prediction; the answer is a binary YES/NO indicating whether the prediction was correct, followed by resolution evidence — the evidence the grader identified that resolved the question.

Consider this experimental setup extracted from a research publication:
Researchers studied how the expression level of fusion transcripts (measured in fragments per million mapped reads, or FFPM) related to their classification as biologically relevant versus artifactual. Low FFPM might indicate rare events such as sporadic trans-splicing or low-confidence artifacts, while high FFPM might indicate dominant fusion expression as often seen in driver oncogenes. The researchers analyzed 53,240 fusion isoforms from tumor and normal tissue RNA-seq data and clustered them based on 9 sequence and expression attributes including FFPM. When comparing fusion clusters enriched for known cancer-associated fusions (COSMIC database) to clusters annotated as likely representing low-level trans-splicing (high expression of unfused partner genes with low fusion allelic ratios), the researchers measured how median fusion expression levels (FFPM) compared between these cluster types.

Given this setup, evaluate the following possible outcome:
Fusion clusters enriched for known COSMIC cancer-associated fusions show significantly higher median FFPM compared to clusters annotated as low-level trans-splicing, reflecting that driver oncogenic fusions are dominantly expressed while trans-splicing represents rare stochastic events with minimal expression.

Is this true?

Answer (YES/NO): YES